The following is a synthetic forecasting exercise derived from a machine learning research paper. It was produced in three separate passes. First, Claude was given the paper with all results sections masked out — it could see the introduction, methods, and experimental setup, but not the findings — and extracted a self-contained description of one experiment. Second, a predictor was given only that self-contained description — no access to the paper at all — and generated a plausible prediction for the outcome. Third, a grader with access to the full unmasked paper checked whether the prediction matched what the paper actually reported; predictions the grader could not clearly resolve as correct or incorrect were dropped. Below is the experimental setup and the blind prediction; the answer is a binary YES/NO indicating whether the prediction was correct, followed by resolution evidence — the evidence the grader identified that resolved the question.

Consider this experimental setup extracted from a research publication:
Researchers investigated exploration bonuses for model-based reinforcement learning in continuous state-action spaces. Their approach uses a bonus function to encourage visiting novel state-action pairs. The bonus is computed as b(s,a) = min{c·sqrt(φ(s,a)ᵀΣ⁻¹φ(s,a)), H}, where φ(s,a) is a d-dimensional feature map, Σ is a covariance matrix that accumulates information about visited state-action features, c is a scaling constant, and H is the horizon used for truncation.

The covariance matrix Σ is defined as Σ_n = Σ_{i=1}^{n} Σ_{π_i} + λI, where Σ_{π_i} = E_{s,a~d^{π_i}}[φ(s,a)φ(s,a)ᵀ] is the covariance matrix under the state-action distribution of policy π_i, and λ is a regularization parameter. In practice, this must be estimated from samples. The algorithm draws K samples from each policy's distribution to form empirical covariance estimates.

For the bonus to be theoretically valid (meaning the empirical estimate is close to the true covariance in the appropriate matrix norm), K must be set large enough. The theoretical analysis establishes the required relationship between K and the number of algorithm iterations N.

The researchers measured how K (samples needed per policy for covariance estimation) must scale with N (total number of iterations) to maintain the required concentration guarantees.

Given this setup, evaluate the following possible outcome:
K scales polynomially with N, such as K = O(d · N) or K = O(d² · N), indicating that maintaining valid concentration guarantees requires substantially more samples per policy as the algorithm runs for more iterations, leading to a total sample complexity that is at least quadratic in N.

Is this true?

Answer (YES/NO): YES